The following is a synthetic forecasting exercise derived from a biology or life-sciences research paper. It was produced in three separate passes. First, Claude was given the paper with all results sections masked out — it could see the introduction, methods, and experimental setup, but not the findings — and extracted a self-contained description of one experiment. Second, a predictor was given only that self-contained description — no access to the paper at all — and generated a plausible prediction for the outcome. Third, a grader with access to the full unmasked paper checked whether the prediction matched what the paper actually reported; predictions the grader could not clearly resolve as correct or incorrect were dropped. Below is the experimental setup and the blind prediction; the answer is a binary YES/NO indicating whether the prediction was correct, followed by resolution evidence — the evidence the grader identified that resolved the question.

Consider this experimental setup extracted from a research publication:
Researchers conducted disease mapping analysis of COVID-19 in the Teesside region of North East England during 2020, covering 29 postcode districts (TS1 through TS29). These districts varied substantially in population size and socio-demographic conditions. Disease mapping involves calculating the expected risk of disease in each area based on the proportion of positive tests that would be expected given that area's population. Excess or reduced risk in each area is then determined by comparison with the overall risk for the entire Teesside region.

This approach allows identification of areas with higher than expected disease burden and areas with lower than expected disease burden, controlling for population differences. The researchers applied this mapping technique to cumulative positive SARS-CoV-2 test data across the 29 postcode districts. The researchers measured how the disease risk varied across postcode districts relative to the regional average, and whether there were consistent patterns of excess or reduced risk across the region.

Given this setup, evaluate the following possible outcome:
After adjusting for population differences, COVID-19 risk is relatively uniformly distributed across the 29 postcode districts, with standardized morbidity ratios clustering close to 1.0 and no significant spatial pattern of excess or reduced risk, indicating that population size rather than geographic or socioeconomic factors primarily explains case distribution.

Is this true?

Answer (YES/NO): NO